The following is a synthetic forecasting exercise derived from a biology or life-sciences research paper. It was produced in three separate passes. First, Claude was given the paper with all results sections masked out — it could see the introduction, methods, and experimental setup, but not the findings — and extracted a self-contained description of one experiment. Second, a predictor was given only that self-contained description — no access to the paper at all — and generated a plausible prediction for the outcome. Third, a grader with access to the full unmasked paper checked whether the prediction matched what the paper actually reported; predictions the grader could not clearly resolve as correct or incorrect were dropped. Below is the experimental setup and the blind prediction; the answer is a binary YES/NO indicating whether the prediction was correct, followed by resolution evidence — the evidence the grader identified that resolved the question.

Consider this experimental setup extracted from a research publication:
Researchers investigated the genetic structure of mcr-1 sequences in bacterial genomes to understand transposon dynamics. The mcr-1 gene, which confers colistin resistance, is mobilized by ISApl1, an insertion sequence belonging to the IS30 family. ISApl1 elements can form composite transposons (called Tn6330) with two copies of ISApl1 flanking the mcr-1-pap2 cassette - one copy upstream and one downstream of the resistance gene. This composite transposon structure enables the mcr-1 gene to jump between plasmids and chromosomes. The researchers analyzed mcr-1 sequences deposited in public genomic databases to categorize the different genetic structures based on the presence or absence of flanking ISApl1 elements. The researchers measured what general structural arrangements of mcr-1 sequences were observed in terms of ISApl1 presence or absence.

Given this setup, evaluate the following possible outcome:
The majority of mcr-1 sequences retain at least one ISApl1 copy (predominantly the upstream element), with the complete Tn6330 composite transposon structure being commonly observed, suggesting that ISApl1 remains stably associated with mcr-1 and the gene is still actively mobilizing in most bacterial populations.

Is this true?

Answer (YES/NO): NO